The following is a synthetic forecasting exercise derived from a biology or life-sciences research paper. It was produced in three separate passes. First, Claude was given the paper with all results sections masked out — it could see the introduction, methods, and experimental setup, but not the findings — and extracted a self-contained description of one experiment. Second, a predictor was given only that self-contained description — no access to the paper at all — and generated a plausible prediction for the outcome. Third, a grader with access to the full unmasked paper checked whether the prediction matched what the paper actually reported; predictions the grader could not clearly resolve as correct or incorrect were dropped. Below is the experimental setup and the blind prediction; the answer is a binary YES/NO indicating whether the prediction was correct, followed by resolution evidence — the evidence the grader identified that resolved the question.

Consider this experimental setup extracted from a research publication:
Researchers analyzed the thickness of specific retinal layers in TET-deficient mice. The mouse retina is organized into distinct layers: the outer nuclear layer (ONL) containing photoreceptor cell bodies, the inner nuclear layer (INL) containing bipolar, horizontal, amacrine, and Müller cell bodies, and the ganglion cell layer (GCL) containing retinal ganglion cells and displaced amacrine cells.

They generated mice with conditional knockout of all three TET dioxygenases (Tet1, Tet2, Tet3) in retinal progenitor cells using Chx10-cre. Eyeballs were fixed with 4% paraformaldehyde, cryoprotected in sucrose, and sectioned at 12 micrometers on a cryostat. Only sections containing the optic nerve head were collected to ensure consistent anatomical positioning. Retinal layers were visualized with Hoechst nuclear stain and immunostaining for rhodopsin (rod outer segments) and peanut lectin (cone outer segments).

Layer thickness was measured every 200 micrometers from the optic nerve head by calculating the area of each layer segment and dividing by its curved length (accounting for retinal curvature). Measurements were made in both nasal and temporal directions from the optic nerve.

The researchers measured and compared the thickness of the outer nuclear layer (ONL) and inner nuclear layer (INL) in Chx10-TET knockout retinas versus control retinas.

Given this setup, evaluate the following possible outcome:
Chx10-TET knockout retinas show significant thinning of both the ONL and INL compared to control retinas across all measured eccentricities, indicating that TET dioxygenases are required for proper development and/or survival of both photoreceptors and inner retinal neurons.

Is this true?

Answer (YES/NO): NO